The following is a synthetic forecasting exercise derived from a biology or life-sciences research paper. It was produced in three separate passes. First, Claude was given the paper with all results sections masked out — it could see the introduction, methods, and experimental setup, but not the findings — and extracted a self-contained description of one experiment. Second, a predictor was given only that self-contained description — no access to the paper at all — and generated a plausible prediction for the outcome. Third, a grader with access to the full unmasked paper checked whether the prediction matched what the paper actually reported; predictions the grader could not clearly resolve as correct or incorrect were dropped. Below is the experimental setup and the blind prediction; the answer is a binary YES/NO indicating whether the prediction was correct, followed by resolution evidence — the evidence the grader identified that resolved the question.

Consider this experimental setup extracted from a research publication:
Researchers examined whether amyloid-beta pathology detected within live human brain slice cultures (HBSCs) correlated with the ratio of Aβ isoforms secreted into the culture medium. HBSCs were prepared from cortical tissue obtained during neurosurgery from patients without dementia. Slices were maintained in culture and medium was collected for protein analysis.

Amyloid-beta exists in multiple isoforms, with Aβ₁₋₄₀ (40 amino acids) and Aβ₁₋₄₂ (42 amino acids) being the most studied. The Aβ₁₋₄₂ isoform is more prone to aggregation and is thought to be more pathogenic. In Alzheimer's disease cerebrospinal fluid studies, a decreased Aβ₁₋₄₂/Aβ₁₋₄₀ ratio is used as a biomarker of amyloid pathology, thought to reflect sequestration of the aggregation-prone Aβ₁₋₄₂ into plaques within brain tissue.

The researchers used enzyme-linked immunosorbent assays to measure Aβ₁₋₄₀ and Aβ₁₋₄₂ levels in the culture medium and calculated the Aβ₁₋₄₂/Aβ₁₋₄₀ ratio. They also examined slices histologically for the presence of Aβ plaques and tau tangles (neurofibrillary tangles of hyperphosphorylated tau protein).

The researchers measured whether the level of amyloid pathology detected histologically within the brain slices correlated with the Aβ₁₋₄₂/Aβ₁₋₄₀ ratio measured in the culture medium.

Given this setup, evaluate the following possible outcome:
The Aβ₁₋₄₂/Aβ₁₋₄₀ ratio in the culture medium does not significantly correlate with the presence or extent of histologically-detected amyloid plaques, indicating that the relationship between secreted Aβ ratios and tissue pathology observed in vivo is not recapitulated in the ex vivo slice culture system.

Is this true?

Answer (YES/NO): YES